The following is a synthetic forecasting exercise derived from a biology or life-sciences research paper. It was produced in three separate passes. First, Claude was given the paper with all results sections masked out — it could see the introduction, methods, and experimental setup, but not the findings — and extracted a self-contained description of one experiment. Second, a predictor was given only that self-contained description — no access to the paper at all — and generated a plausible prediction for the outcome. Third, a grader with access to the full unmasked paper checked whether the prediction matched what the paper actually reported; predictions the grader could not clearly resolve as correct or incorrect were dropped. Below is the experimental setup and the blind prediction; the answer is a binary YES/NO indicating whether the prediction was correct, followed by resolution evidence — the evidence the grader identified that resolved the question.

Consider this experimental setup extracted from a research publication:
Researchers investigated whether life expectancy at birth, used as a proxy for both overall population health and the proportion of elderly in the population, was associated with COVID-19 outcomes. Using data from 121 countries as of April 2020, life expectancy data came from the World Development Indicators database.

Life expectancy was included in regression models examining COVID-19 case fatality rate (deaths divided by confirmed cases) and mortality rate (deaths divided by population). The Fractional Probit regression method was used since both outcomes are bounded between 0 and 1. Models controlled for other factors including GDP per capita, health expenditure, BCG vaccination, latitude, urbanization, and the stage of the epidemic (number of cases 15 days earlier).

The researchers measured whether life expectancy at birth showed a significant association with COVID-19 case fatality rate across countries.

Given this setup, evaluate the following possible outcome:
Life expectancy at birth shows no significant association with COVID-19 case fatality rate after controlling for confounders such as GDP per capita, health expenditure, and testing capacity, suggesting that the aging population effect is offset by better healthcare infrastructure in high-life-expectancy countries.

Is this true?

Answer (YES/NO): YES